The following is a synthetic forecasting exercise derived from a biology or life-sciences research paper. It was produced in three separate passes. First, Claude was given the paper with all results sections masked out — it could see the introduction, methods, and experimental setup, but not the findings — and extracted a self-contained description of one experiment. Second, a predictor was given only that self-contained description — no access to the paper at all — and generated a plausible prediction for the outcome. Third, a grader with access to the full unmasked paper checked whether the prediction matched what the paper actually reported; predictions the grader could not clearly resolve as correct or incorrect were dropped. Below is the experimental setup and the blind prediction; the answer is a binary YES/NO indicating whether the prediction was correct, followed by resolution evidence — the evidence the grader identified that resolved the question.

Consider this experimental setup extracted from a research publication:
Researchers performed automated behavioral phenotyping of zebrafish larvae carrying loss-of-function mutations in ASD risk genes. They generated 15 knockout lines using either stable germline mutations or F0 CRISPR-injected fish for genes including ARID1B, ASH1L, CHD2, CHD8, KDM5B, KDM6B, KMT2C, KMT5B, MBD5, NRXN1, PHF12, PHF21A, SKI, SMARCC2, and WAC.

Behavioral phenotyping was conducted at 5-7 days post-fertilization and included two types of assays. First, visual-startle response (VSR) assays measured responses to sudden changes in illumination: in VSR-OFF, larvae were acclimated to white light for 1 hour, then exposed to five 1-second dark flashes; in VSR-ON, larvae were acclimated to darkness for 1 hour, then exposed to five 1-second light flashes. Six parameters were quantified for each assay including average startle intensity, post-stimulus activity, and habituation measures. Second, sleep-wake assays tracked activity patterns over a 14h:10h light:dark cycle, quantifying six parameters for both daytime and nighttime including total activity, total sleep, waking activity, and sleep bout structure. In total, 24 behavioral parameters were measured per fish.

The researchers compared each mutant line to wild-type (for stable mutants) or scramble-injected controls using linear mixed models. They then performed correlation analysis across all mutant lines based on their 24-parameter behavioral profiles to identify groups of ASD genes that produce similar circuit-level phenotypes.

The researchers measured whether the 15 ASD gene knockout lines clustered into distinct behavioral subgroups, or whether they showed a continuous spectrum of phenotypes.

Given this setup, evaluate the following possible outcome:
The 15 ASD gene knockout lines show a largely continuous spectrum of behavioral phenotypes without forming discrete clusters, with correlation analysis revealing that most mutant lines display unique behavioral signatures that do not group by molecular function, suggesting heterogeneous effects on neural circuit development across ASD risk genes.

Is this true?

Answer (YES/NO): NO